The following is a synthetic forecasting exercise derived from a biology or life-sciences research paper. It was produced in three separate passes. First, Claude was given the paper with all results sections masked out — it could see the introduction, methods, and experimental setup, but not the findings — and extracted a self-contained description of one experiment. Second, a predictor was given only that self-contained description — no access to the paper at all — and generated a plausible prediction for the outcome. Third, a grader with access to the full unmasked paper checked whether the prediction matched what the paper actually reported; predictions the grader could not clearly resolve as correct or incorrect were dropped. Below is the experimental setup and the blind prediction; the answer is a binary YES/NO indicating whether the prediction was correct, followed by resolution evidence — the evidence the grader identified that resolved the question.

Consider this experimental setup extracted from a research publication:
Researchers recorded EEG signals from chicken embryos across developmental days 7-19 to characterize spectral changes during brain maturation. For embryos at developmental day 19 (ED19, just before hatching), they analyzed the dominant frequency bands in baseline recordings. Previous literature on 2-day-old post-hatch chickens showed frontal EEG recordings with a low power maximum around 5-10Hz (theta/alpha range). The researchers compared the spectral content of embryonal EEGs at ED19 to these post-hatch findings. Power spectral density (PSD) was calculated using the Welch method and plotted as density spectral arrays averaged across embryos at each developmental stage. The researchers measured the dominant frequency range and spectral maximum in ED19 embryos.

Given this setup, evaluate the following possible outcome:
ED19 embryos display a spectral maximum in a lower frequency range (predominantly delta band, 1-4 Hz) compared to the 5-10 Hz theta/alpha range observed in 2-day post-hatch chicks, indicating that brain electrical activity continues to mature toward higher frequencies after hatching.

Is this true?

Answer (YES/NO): YES